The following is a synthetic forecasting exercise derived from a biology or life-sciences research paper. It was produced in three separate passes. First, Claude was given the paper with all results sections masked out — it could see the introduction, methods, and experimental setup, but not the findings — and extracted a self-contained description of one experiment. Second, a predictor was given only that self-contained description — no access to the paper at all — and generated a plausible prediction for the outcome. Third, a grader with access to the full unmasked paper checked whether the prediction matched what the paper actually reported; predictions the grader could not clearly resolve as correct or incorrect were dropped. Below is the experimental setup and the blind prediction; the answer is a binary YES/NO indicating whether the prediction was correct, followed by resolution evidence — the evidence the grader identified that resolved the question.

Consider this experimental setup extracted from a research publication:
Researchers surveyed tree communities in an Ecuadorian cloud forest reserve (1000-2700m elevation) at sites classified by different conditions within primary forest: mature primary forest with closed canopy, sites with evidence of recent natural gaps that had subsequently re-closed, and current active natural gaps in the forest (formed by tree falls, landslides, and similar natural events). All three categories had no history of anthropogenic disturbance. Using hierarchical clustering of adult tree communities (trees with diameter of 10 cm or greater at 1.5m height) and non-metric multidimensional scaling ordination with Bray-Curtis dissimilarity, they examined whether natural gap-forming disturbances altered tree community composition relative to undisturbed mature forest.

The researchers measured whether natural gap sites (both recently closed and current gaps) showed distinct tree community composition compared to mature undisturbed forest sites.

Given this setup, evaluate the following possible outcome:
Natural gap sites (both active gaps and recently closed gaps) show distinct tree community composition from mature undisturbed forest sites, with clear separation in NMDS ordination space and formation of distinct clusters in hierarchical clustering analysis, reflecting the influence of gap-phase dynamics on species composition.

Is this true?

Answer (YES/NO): NO